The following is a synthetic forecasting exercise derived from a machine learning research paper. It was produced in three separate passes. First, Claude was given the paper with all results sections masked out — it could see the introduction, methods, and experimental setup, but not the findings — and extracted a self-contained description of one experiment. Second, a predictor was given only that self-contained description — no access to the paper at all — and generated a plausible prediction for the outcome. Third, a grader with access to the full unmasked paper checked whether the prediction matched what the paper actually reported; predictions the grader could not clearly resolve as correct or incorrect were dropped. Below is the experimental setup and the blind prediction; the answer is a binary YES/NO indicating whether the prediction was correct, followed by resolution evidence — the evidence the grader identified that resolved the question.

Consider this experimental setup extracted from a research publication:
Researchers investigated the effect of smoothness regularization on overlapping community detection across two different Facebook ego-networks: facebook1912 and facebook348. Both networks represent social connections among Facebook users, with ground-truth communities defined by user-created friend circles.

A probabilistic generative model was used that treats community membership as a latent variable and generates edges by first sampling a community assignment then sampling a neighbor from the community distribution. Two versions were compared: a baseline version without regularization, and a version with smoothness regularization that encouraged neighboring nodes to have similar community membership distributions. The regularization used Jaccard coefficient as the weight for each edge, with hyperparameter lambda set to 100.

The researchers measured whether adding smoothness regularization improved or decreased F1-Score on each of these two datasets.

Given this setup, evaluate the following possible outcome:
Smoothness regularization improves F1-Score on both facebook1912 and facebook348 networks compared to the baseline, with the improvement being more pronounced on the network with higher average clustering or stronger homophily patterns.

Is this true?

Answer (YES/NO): NO